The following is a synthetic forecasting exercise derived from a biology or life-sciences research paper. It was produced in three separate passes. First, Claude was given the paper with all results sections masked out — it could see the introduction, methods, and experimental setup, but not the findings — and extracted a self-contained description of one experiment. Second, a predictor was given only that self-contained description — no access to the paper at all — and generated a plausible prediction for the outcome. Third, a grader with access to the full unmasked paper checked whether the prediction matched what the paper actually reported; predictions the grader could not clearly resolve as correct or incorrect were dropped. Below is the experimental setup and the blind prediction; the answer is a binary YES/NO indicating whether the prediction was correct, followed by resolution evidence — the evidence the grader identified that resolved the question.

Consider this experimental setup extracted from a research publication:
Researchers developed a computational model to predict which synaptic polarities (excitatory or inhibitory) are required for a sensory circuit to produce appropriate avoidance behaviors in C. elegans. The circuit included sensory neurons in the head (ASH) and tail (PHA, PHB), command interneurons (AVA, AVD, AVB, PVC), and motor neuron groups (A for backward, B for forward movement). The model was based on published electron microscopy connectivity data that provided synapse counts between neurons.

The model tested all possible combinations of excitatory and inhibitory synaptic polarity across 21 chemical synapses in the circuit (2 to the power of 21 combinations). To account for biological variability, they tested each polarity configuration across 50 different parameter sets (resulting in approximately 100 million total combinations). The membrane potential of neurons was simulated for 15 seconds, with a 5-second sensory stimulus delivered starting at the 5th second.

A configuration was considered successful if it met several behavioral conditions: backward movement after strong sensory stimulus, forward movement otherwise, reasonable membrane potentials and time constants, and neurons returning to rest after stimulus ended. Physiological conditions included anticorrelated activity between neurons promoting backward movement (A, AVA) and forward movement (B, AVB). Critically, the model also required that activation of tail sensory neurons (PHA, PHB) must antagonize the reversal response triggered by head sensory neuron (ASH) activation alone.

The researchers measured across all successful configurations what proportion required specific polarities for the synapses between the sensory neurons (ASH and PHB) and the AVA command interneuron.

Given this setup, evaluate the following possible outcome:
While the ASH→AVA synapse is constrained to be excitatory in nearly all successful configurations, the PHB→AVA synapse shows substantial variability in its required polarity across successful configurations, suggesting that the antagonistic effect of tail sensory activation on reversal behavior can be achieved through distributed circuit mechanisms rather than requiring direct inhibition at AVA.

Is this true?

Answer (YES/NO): NO